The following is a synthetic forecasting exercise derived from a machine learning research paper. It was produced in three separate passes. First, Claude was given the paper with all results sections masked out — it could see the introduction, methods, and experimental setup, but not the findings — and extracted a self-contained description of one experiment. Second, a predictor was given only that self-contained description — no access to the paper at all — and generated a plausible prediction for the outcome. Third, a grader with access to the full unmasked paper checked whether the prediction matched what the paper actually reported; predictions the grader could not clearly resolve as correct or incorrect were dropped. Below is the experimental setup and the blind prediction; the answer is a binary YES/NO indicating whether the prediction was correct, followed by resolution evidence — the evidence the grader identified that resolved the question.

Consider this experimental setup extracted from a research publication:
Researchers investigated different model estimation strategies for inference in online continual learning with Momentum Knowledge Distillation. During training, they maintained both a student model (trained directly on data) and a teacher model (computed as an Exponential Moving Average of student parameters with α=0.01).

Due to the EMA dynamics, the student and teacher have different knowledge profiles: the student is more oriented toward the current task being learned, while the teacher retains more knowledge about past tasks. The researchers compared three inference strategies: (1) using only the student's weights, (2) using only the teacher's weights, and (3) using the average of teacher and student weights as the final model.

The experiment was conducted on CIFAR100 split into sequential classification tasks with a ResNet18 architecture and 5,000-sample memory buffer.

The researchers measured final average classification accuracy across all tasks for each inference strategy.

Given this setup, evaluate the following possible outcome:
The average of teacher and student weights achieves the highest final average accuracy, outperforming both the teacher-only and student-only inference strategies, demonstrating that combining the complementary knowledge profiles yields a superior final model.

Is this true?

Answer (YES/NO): YES